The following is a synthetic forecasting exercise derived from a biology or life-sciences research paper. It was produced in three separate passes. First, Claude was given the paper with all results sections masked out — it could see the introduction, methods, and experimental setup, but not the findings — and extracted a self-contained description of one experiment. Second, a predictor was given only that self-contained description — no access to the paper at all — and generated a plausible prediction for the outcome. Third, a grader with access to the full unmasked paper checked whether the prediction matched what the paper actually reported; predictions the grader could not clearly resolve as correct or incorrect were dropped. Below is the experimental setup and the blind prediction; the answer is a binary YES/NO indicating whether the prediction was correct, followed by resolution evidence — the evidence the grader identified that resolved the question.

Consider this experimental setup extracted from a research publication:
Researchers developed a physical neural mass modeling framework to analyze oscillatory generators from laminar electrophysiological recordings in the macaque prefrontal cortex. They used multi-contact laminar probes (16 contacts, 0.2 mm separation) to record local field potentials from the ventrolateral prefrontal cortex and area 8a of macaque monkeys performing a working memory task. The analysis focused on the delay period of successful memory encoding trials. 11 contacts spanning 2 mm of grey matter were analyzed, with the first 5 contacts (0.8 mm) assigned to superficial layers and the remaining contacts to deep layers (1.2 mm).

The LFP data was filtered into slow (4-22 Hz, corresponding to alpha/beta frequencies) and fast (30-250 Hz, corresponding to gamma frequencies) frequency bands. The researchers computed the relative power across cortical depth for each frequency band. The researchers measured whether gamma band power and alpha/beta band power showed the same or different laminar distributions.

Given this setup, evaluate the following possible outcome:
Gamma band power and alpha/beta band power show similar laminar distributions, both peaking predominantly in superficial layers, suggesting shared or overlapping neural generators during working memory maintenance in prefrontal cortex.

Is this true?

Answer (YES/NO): NO